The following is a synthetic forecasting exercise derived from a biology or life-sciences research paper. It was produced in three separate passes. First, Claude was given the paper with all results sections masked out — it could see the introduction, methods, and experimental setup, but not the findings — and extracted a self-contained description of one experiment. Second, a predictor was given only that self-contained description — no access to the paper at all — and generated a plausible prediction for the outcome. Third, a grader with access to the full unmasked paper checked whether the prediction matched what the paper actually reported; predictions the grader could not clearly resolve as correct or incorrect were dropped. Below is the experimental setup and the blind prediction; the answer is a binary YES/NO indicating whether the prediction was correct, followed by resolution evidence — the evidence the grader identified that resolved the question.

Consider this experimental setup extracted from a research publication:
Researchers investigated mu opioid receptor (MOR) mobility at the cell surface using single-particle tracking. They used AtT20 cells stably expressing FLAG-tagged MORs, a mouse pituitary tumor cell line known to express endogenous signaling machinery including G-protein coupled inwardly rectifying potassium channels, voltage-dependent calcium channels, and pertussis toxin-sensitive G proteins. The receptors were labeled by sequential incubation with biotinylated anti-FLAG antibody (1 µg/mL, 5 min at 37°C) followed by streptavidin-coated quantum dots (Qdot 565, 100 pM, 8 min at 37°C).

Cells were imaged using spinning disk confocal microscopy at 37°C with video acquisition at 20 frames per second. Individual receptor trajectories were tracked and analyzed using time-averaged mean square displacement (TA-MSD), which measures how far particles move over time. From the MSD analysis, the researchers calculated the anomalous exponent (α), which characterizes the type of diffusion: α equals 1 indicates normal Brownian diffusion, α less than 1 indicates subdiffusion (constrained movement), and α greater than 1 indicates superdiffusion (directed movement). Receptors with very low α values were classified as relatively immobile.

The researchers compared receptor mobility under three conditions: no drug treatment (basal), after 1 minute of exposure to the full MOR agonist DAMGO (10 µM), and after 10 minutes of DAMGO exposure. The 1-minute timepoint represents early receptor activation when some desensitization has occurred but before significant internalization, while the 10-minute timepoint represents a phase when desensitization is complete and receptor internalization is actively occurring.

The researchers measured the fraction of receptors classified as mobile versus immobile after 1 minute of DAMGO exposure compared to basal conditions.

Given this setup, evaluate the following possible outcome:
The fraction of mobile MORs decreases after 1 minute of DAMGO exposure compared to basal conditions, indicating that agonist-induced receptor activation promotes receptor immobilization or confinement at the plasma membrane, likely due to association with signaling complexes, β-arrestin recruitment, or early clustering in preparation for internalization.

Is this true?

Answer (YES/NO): NO